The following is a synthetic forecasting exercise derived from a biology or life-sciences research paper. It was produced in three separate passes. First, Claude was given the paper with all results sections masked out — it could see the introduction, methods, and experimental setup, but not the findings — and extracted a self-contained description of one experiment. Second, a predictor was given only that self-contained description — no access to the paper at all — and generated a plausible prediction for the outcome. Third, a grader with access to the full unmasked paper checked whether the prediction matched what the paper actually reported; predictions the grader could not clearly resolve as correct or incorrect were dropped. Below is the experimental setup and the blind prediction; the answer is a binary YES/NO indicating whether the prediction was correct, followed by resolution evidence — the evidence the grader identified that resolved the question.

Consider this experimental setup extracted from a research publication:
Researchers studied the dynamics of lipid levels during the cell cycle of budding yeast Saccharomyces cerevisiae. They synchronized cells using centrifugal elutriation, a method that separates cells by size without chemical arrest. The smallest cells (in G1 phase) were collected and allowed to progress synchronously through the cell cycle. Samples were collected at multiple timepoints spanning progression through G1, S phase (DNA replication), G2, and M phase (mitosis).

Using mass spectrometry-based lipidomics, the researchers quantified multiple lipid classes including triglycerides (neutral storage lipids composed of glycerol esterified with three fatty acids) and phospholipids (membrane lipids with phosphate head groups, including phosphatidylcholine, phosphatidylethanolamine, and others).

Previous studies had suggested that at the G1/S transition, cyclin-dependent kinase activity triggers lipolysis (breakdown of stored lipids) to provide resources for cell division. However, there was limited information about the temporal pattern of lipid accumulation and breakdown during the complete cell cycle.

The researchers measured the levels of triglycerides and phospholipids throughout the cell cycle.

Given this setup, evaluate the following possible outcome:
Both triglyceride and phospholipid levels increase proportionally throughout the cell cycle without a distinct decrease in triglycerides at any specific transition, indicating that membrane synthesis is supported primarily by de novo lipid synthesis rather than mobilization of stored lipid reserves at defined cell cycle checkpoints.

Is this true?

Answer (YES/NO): NO